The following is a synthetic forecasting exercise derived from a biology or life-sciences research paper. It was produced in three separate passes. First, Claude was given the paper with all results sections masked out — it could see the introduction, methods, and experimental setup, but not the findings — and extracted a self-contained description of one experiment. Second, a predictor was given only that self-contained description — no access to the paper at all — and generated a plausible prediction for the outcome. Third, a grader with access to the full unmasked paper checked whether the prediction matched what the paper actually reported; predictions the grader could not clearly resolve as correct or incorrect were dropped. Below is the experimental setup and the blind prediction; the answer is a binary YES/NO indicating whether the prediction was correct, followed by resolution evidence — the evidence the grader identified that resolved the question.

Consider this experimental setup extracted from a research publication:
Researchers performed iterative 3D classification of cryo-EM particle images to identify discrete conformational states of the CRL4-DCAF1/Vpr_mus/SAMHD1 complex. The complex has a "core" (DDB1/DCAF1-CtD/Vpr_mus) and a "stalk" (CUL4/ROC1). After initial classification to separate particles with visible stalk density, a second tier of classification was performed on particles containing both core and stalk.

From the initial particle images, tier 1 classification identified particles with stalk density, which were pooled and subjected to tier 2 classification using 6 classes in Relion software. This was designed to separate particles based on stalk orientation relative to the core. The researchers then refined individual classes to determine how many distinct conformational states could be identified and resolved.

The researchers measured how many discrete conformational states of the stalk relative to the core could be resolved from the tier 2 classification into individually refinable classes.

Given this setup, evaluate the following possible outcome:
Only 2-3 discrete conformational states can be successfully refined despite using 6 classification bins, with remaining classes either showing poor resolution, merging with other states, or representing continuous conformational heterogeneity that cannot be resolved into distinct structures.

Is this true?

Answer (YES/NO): YES